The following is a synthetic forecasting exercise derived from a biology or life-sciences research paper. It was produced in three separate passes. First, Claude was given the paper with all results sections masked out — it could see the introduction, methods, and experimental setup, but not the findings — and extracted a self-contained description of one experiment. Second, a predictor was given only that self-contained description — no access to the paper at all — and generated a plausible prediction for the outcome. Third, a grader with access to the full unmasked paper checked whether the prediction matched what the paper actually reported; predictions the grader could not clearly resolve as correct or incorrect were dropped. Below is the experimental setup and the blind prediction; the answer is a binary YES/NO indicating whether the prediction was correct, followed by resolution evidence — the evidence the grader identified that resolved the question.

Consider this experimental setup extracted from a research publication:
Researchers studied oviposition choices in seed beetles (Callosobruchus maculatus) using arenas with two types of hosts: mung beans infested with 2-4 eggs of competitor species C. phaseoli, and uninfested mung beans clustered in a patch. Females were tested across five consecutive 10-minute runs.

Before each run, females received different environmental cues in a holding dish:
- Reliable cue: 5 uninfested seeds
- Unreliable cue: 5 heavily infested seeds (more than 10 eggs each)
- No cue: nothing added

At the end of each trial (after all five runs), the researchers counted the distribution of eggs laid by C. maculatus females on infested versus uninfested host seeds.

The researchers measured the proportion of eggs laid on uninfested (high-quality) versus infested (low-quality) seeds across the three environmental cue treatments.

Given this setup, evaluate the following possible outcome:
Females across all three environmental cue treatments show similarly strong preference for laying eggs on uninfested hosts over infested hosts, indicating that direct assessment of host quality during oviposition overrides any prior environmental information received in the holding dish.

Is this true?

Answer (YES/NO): NO